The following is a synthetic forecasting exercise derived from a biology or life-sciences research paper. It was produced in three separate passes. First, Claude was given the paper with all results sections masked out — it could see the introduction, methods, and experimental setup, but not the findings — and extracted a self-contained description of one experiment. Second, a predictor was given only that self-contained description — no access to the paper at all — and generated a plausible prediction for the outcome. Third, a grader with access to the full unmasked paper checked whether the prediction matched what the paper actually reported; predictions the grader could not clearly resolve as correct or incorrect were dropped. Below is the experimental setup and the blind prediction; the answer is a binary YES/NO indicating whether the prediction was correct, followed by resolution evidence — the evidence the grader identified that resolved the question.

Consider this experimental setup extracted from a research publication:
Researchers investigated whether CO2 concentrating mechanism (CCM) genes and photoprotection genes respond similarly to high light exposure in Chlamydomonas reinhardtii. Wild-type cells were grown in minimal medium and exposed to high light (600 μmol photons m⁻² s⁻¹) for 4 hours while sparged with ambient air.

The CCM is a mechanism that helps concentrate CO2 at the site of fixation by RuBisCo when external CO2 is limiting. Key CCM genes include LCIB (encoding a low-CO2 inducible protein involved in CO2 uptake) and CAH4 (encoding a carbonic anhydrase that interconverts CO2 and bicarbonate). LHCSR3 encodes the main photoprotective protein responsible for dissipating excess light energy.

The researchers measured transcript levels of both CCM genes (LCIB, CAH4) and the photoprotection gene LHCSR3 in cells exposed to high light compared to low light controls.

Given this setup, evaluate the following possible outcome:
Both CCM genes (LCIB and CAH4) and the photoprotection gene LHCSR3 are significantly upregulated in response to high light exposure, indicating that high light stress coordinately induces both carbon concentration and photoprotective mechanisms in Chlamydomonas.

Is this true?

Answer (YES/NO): YES